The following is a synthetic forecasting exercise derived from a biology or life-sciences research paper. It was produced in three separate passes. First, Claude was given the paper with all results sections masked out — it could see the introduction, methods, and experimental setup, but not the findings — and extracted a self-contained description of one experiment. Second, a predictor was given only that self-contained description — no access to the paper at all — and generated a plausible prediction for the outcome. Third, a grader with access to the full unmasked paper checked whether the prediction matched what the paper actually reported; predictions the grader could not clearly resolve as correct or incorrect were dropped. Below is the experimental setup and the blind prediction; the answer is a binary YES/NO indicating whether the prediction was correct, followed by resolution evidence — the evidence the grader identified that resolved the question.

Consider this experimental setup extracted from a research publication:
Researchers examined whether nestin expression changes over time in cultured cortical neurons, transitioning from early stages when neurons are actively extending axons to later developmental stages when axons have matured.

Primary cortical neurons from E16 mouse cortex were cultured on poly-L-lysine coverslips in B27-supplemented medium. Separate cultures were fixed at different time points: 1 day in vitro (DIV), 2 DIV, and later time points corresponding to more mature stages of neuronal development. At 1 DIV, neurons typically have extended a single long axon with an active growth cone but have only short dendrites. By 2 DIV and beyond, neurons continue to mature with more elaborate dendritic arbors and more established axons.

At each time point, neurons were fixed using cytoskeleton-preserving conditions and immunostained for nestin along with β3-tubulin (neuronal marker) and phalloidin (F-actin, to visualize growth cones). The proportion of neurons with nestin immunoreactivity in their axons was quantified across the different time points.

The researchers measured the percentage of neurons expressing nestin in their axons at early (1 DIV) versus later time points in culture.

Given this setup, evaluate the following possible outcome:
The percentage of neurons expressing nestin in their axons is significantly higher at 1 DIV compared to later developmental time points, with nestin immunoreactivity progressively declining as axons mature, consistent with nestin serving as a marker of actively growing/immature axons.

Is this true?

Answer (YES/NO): YES